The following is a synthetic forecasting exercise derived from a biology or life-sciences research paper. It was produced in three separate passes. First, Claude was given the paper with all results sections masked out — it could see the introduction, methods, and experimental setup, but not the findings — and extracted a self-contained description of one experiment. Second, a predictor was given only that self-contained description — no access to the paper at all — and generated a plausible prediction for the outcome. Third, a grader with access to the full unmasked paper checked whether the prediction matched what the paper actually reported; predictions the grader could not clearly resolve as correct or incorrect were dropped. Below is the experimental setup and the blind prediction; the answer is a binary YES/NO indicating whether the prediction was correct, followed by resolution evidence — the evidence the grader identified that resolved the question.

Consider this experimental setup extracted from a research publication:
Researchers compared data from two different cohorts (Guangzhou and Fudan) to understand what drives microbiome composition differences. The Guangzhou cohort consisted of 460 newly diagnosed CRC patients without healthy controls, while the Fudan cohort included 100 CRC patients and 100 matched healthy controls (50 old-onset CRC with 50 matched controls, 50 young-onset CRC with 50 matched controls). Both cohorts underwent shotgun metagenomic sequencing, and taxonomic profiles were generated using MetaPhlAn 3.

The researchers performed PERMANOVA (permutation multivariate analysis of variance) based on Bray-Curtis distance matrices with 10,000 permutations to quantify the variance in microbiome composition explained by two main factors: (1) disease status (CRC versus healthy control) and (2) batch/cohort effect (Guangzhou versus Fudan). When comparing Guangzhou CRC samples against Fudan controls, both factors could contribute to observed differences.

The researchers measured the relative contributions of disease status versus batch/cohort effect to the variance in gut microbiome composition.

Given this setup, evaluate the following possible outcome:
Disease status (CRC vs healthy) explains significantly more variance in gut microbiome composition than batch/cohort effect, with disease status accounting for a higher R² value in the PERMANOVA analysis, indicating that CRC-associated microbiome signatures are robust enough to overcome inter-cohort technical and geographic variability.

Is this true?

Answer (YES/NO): NO